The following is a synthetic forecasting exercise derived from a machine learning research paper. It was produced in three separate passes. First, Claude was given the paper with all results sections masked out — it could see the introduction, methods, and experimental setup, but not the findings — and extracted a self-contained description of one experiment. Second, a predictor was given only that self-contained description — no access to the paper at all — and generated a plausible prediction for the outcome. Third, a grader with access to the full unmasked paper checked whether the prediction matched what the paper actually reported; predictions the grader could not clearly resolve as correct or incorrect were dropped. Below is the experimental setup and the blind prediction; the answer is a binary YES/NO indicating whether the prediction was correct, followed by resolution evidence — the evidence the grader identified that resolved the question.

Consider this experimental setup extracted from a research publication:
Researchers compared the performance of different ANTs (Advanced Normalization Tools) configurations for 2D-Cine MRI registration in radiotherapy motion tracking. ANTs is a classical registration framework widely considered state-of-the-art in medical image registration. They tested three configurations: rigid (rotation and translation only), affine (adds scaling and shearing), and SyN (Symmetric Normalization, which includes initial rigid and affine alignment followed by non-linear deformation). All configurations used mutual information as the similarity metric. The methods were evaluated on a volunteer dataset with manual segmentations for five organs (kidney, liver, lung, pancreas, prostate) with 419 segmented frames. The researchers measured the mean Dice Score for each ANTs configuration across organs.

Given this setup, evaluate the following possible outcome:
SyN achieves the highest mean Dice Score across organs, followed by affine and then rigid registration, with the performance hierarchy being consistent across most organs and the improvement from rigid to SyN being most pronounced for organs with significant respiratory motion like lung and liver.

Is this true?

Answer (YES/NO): NO